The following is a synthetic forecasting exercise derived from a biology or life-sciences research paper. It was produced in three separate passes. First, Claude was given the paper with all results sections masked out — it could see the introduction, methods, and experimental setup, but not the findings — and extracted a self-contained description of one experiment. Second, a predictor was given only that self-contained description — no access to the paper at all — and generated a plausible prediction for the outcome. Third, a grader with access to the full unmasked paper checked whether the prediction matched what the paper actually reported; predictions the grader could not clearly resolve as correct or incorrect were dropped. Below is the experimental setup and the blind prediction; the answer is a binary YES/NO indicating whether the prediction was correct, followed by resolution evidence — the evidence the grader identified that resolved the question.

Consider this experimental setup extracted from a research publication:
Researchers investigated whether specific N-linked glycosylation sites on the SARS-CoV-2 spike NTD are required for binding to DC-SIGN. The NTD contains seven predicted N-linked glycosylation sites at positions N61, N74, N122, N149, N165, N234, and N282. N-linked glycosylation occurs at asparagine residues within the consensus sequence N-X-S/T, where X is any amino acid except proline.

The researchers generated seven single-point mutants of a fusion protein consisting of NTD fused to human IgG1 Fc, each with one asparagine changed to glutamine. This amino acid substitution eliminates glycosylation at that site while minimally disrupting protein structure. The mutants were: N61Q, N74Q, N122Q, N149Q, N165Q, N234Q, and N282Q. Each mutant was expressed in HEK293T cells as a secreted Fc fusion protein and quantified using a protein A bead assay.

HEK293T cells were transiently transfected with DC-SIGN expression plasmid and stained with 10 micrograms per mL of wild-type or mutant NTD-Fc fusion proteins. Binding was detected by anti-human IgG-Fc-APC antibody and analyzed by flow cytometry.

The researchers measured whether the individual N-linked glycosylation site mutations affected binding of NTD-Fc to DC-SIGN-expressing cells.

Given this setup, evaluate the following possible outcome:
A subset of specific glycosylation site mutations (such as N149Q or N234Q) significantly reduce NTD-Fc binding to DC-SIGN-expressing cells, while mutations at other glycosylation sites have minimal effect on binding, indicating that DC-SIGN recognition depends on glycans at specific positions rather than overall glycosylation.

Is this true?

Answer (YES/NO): YES